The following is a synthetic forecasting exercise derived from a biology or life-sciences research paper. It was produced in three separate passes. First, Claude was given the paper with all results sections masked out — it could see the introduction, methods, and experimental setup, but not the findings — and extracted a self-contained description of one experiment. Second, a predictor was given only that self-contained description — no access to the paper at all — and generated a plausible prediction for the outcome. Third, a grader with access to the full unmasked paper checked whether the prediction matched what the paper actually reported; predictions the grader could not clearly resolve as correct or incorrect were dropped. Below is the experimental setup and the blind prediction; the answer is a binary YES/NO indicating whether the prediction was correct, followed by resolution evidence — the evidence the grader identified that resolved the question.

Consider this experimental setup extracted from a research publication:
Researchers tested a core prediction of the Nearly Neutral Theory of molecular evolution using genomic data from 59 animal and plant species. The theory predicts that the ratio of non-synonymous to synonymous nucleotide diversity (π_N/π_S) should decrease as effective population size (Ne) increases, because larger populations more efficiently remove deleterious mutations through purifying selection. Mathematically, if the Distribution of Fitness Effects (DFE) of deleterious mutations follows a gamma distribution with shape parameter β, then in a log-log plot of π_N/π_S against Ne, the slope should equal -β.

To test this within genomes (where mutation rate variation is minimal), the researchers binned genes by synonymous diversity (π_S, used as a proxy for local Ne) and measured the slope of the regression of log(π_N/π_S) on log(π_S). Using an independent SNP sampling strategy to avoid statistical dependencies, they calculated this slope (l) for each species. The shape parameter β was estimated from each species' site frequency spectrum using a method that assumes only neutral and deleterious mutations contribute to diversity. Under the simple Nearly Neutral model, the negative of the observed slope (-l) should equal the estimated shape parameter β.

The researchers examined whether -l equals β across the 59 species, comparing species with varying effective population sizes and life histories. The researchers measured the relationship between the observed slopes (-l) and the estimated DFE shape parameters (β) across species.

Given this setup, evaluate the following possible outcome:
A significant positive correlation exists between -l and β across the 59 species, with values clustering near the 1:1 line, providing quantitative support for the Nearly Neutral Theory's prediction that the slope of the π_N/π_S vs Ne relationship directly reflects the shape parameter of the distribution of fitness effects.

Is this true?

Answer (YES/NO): YES